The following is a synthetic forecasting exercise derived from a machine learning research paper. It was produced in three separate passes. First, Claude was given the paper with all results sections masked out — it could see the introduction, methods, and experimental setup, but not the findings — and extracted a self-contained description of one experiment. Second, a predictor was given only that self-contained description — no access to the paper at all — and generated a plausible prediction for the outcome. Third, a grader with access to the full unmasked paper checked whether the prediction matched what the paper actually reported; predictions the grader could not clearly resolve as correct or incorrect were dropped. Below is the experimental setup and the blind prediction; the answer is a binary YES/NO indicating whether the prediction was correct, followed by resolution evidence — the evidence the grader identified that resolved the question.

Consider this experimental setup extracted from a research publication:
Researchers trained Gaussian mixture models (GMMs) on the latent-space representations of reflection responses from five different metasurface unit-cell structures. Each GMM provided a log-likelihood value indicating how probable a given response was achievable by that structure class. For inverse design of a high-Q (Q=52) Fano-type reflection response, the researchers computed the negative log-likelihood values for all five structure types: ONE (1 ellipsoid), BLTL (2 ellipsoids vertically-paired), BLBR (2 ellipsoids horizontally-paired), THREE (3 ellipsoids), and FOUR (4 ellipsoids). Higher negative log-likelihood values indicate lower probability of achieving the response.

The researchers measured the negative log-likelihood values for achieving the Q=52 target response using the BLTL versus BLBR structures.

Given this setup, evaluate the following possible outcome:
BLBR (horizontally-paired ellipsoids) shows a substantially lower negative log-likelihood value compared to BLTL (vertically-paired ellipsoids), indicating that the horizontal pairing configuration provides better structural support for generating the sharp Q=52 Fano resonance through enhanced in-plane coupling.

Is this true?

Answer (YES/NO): YES